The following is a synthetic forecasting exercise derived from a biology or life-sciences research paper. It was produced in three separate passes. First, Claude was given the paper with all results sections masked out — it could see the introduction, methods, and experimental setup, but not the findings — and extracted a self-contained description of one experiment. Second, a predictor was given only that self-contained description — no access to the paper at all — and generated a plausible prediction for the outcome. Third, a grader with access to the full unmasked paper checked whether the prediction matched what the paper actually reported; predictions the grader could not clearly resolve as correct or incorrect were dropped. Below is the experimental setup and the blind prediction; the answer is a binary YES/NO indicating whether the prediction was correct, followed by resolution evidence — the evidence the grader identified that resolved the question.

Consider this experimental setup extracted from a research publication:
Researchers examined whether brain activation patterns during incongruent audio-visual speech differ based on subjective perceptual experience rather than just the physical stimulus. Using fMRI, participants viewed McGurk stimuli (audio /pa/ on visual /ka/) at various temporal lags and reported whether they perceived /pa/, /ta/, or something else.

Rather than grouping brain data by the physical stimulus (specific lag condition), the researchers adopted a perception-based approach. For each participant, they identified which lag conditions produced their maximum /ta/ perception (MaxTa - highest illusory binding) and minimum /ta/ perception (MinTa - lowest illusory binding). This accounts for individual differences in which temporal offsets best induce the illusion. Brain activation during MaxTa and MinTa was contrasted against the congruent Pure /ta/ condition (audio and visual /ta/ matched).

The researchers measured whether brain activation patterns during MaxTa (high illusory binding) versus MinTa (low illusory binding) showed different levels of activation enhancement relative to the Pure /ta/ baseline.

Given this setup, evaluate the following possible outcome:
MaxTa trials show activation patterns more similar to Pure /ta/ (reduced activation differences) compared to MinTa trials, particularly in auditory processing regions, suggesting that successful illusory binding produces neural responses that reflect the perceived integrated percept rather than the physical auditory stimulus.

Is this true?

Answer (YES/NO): NO